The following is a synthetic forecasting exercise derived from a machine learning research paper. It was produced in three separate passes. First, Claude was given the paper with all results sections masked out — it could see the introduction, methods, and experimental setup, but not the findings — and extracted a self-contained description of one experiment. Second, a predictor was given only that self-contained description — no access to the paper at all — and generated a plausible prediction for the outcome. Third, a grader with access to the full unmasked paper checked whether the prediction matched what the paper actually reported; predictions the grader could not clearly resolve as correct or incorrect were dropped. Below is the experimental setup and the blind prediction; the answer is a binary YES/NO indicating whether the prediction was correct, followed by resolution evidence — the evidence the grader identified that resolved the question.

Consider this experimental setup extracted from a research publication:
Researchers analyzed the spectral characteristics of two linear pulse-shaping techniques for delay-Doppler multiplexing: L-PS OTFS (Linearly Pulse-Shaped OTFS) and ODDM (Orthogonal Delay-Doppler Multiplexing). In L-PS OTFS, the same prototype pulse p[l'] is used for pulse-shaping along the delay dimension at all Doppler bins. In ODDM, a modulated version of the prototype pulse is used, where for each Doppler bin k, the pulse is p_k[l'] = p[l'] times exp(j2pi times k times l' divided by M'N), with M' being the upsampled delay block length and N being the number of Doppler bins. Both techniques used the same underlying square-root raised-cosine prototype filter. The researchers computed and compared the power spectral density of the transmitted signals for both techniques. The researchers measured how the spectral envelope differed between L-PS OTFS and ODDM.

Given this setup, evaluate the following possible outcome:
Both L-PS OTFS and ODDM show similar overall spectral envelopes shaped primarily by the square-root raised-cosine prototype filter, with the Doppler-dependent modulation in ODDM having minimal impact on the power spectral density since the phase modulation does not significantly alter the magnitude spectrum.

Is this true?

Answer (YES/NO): NO